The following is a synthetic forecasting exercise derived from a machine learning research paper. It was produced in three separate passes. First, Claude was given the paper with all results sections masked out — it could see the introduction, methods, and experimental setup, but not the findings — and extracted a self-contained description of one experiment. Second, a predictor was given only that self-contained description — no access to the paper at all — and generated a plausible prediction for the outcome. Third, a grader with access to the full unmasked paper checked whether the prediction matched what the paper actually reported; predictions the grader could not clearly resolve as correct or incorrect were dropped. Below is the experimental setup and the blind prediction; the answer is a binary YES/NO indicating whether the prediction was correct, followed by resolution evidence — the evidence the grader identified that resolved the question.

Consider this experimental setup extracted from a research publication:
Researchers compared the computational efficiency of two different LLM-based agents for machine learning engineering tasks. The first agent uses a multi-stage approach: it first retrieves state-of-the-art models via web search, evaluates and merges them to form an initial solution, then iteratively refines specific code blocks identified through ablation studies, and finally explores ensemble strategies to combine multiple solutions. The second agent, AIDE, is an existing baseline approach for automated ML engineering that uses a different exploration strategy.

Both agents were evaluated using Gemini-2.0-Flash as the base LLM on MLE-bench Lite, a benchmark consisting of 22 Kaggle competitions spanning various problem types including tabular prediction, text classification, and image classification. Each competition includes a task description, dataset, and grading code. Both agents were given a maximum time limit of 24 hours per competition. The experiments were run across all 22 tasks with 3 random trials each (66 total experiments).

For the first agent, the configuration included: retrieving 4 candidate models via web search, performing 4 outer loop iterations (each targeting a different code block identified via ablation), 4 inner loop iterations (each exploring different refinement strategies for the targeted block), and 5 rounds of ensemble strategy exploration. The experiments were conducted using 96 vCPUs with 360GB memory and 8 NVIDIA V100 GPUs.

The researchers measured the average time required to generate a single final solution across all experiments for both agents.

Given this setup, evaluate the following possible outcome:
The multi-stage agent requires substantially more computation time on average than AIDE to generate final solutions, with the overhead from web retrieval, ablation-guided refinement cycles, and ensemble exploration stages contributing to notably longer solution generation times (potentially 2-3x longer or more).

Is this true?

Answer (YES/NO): NO